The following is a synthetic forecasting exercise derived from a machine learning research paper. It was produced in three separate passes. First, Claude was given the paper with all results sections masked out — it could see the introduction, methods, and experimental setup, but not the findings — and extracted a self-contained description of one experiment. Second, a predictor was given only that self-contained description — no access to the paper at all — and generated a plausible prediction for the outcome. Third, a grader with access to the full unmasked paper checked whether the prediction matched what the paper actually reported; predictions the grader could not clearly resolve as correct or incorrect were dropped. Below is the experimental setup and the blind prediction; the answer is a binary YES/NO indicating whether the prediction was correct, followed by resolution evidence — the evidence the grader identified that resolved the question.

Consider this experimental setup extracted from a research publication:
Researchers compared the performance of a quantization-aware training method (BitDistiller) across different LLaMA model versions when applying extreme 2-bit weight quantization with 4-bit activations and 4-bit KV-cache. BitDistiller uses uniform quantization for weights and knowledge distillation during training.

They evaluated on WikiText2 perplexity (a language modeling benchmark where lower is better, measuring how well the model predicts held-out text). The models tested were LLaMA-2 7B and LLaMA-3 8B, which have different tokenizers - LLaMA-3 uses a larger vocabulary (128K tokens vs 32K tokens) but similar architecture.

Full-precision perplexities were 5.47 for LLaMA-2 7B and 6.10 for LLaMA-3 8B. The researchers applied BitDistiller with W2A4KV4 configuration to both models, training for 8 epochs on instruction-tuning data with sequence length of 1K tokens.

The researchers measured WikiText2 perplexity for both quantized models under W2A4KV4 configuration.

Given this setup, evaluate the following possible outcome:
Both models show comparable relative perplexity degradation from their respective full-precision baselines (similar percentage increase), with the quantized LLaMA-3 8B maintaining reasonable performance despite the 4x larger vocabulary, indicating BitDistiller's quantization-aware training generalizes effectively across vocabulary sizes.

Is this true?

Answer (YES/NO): NO